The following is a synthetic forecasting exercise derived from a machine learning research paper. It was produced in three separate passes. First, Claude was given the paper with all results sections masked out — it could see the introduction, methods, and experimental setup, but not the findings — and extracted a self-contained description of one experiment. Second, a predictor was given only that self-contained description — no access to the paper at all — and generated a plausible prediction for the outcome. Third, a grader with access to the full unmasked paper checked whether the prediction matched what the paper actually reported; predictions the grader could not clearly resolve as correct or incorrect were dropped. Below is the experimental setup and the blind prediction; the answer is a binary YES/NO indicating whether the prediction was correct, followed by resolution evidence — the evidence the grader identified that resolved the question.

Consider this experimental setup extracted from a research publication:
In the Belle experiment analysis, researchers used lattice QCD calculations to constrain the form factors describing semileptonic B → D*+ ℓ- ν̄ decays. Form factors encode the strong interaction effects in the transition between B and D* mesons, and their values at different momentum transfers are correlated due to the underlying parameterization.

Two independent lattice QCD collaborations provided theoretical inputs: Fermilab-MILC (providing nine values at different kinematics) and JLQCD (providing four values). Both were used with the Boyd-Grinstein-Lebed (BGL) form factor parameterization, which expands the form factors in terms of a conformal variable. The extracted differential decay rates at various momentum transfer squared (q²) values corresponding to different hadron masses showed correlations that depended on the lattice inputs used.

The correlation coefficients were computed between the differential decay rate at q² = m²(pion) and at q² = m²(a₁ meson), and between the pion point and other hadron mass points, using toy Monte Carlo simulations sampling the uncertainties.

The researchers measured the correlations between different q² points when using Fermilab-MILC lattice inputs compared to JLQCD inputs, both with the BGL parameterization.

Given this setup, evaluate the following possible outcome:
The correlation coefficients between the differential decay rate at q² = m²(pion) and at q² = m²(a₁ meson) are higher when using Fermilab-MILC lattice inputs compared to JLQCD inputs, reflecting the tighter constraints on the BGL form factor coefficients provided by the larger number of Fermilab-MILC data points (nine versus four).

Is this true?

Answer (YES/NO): YES